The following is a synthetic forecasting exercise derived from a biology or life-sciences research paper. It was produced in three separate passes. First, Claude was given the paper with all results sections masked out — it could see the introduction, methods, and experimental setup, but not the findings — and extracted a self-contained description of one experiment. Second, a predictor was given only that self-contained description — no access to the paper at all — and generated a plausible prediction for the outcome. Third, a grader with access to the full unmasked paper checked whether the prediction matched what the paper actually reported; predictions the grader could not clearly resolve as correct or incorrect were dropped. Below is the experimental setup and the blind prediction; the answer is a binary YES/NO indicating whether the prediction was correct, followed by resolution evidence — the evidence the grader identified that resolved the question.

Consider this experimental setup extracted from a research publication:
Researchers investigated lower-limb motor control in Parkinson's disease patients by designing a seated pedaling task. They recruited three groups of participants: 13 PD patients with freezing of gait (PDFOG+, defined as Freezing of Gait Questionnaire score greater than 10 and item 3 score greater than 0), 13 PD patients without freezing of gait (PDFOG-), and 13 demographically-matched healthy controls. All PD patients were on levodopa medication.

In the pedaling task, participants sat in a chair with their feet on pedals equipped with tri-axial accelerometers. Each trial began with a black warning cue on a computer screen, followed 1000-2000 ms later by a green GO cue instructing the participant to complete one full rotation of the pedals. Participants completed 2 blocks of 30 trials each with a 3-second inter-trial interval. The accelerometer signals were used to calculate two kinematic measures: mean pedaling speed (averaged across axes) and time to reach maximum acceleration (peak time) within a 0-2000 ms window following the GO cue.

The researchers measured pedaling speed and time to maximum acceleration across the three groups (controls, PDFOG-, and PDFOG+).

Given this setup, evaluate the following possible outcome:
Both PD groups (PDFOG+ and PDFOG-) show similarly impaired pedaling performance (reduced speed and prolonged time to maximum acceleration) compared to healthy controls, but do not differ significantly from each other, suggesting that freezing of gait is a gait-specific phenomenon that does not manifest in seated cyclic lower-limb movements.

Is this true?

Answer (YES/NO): NO